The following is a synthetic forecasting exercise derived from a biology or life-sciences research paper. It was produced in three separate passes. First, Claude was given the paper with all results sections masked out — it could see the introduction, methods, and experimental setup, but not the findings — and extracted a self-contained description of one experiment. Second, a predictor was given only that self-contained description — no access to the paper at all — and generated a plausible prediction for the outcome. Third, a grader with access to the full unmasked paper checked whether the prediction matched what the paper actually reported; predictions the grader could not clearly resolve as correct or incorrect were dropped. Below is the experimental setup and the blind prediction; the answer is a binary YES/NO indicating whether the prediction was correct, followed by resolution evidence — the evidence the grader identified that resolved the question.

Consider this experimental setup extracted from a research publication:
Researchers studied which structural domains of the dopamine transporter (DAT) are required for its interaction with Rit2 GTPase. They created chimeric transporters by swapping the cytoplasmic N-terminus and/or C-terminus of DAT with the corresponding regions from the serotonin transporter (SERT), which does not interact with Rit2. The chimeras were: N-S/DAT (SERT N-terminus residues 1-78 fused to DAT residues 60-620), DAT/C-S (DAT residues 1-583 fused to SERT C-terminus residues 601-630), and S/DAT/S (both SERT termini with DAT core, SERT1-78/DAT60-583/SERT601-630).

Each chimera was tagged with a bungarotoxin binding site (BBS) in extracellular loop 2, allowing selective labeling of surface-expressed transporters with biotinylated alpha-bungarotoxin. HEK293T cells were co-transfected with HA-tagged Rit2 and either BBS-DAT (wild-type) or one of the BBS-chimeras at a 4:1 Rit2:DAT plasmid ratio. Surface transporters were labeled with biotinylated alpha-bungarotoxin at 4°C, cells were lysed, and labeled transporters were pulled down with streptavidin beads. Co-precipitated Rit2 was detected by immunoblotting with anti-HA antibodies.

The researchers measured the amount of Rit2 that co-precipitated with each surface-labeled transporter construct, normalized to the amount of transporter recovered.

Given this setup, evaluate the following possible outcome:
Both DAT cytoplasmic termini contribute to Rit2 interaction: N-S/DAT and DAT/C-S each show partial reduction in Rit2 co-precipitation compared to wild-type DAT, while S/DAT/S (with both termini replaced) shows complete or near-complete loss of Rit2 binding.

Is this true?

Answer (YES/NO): NO